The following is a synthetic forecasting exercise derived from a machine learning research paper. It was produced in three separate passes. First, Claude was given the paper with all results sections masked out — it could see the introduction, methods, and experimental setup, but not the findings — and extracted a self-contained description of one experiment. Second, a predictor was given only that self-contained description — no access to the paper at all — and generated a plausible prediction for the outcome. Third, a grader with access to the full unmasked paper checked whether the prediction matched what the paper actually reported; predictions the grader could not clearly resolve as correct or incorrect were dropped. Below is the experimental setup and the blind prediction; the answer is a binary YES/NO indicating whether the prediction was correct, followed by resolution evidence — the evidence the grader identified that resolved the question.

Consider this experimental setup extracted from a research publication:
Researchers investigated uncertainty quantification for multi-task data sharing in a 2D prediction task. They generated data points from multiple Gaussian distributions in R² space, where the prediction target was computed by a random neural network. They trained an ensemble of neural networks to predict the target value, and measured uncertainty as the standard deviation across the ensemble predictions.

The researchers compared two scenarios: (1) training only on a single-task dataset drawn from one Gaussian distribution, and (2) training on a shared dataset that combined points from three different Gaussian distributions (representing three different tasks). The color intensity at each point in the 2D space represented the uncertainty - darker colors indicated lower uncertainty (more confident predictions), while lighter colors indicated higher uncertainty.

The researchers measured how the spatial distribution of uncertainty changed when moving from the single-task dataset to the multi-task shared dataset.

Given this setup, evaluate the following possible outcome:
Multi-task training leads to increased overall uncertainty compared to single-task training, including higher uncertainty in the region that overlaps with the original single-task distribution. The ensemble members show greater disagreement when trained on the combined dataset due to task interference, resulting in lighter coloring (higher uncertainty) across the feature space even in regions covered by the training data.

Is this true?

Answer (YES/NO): NO